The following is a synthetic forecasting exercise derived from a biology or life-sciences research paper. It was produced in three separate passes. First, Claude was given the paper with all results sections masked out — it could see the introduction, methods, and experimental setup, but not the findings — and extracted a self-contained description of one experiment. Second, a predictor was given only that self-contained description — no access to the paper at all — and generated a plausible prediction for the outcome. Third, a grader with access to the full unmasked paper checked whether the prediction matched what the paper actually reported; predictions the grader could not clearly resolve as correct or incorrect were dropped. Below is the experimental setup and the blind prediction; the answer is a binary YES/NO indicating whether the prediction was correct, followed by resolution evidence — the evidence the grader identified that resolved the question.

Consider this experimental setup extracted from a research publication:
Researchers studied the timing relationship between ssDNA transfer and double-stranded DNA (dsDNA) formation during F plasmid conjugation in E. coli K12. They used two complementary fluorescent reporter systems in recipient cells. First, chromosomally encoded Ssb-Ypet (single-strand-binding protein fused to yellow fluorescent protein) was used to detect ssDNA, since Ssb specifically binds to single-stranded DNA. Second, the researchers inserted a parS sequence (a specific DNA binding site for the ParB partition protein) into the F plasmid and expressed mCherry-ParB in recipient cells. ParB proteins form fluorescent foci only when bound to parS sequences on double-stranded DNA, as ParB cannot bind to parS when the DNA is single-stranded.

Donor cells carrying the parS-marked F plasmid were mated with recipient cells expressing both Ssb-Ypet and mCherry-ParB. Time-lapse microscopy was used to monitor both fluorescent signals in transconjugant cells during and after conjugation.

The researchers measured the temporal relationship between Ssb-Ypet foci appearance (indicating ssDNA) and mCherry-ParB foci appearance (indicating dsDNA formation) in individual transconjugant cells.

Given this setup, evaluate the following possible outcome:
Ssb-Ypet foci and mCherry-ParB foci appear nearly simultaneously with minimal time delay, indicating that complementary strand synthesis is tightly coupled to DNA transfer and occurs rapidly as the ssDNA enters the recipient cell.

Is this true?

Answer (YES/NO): NO